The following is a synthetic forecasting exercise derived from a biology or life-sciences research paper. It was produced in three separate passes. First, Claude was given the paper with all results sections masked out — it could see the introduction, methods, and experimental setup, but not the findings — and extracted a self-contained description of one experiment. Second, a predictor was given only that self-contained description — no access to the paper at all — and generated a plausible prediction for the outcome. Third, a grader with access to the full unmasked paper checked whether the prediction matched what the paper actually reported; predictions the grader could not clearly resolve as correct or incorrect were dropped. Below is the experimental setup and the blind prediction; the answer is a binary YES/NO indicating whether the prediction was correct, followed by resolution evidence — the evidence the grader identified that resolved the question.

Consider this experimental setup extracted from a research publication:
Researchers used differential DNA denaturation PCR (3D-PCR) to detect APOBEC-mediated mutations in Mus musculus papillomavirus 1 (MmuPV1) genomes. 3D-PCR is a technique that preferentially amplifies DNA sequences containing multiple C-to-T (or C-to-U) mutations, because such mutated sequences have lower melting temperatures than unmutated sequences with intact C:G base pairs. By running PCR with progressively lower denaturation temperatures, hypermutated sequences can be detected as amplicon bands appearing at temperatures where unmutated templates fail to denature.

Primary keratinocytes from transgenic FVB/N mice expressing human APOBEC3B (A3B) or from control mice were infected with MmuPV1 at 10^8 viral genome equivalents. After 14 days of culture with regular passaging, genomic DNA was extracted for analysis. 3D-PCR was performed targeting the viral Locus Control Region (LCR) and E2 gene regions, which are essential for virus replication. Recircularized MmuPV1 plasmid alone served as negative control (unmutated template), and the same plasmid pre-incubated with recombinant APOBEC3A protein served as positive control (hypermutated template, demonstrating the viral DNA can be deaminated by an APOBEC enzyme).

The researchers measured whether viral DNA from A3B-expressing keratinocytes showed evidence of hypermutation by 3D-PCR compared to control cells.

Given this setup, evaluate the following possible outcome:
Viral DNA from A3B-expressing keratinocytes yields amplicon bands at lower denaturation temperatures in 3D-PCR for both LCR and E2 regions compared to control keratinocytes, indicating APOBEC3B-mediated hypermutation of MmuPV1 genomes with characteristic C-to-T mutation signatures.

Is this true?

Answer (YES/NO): NO